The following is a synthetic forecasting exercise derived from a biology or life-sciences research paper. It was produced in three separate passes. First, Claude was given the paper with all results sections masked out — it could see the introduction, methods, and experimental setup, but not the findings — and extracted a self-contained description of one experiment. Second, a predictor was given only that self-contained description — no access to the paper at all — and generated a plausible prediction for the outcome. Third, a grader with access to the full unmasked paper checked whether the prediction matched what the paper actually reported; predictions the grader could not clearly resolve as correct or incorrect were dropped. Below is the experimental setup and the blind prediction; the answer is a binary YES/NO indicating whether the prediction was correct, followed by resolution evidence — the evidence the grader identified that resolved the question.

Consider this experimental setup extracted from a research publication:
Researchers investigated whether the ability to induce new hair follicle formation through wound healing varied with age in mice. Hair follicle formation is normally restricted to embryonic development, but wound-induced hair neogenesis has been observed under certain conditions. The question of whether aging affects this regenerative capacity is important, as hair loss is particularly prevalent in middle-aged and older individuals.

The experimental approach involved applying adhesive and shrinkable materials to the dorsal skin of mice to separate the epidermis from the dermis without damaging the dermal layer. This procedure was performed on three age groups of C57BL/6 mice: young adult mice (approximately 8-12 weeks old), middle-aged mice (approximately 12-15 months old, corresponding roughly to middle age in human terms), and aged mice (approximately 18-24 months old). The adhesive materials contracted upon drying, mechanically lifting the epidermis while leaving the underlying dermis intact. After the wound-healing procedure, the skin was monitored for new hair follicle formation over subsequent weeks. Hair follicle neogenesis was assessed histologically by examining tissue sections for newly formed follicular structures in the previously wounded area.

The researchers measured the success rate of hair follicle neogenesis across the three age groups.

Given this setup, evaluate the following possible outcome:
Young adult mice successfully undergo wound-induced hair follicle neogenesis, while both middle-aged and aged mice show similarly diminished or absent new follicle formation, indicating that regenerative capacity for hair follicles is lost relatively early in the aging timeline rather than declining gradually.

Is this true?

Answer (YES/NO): NO